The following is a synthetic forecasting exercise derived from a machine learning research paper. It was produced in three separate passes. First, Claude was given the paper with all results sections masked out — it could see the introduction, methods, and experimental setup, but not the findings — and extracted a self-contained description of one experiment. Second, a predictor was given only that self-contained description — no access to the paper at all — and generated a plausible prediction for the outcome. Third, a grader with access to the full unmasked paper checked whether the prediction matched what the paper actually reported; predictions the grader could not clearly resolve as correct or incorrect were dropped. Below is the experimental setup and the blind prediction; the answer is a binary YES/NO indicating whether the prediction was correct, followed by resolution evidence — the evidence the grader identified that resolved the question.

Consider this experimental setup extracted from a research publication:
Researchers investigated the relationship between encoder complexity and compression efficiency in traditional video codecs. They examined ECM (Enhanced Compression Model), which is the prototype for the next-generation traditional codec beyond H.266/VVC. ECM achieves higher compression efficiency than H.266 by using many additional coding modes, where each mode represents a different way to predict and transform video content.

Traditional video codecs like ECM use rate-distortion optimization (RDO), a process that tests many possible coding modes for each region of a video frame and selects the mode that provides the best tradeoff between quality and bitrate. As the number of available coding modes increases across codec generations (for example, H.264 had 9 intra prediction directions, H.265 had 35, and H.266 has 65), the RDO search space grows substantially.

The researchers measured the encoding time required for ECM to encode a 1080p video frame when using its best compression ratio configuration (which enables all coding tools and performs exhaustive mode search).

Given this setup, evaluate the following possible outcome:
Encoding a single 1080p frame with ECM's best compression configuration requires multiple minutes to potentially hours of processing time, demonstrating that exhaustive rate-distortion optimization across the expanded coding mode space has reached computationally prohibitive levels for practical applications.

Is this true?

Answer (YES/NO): YES